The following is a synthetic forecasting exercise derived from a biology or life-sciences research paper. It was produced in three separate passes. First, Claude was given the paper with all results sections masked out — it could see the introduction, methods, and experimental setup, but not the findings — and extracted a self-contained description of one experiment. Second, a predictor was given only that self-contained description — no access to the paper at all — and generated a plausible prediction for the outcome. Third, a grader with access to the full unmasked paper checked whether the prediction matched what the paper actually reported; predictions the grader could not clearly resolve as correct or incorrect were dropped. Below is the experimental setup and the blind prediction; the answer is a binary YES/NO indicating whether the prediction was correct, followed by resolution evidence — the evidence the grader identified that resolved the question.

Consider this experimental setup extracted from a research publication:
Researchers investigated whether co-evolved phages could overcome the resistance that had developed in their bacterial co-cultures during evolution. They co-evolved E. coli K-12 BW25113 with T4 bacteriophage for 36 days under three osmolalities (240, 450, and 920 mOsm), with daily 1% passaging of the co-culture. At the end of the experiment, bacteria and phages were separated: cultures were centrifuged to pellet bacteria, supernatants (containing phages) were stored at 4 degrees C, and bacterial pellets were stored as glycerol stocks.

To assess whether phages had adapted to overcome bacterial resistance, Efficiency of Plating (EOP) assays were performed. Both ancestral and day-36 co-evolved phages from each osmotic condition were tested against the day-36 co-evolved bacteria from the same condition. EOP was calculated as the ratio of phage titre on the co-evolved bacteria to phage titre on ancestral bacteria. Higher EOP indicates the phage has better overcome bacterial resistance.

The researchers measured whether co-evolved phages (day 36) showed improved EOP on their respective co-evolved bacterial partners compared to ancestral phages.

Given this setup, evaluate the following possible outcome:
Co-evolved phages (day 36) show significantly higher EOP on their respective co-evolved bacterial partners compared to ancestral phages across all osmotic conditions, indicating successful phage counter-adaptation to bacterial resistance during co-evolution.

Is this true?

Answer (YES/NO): NO